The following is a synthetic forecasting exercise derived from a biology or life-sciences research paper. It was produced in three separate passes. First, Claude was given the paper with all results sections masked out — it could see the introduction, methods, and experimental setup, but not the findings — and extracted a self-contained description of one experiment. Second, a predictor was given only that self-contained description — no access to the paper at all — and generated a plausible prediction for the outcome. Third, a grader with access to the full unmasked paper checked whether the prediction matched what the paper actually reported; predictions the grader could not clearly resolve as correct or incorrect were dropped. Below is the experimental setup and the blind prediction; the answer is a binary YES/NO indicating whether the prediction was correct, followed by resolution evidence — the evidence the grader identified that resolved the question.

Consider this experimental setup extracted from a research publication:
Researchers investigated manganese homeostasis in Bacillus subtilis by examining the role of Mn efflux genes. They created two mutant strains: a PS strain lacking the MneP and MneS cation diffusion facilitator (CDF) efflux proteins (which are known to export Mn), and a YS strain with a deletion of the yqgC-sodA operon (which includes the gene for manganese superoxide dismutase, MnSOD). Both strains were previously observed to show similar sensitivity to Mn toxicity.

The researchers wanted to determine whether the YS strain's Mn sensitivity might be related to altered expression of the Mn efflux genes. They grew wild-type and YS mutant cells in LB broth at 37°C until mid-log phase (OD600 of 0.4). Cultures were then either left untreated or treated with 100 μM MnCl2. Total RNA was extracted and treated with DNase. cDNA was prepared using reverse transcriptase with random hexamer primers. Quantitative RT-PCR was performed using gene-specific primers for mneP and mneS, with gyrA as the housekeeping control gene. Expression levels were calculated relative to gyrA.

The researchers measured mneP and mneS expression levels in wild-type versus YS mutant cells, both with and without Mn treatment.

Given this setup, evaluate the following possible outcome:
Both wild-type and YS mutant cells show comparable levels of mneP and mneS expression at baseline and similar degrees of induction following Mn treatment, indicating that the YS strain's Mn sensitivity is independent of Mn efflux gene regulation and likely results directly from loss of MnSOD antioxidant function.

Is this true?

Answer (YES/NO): NO